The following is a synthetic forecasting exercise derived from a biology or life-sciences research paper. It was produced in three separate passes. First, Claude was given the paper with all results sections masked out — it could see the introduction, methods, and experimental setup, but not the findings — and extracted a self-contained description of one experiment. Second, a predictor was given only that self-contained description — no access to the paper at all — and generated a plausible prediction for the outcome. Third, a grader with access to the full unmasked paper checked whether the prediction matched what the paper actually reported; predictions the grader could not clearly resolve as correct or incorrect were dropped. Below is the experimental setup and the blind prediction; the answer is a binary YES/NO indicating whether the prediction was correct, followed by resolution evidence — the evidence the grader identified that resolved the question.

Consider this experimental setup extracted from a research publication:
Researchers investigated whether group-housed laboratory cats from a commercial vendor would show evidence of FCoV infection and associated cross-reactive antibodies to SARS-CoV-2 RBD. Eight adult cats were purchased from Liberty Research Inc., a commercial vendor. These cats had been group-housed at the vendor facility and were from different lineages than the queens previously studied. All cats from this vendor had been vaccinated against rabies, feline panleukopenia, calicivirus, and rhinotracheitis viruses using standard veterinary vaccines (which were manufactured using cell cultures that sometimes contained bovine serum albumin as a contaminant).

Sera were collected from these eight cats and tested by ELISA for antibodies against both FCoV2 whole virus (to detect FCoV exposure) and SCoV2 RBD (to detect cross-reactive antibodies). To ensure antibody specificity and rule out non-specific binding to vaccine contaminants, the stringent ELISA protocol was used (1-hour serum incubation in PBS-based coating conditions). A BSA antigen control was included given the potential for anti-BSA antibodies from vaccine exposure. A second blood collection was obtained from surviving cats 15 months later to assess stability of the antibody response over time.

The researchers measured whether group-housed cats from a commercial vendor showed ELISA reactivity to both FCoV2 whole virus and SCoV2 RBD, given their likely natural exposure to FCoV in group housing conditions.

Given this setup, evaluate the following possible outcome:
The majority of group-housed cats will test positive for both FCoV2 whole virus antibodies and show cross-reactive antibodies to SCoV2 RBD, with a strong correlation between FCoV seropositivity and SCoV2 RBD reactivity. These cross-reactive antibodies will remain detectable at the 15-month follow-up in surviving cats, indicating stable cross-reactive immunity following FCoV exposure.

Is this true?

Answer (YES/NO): NO